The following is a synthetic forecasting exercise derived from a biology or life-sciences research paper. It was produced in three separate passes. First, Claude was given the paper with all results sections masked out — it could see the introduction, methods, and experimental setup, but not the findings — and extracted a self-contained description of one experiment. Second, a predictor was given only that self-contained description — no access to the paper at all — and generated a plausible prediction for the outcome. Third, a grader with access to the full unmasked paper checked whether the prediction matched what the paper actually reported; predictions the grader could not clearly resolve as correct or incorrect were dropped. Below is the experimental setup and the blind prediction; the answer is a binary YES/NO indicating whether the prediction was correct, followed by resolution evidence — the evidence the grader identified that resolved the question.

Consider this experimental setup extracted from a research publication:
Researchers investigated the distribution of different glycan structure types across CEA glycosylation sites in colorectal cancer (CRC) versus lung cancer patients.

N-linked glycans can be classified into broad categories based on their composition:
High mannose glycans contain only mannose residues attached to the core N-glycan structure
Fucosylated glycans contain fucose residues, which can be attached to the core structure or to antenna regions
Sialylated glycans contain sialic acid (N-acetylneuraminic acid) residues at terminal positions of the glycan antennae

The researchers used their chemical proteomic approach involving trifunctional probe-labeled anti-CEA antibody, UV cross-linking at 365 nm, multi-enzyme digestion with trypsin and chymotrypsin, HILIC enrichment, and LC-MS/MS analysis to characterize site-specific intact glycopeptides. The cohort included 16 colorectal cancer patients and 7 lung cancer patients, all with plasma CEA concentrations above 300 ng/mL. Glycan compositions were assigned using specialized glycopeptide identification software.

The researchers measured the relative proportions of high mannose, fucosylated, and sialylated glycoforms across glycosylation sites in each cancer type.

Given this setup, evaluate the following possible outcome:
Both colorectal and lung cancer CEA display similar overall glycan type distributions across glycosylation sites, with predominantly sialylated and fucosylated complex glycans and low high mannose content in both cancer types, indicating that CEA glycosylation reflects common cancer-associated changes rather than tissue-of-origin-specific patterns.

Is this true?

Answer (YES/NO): NO